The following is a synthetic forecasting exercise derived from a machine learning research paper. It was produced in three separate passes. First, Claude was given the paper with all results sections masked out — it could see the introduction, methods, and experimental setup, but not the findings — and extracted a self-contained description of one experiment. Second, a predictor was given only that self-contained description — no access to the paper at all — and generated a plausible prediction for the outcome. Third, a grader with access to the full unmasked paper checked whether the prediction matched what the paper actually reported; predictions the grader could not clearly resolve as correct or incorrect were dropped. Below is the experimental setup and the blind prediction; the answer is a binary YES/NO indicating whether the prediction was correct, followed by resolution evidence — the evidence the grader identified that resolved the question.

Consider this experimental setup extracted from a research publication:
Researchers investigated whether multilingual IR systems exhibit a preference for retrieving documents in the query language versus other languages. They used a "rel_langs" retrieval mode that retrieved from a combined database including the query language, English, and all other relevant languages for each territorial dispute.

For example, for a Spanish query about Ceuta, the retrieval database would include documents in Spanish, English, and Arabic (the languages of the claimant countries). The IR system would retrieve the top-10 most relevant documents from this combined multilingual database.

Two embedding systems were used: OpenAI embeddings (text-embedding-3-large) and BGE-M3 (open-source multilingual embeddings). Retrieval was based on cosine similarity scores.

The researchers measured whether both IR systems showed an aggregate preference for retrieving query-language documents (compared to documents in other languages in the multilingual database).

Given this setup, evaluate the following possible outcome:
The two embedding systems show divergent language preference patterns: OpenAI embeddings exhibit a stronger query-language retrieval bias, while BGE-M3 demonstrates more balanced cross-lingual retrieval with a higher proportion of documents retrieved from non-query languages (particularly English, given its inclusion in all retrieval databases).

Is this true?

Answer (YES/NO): NO